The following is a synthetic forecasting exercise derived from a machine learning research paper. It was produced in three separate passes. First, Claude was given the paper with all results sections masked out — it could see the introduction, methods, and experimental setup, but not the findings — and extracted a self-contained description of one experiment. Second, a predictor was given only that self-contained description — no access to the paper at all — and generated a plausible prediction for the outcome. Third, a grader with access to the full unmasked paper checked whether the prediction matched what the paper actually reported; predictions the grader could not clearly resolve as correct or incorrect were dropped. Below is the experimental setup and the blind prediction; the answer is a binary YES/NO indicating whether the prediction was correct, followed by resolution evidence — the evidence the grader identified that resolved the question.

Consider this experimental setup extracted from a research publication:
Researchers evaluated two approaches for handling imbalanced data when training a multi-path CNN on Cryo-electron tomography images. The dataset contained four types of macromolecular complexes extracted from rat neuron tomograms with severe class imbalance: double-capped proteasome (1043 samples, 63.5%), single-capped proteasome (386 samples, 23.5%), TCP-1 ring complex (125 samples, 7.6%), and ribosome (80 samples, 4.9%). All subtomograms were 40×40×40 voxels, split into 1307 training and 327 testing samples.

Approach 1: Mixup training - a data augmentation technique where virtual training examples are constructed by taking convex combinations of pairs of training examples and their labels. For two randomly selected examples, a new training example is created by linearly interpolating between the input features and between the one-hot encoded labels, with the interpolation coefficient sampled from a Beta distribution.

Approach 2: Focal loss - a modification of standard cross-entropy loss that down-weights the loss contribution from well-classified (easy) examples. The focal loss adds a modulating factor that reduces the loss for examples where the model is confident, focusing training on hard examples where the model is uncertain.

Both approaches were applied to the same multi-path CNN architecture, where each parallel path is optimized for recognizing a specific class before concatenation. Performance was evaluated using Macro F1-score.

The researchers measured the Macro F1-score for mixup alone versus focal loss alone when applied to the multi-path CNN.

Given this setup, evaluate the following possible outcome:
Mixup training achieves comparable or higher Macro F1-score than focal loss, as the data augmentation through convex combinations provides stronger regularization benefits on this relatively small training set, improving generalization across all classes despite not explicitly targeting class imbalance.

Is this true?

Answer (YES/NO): NO